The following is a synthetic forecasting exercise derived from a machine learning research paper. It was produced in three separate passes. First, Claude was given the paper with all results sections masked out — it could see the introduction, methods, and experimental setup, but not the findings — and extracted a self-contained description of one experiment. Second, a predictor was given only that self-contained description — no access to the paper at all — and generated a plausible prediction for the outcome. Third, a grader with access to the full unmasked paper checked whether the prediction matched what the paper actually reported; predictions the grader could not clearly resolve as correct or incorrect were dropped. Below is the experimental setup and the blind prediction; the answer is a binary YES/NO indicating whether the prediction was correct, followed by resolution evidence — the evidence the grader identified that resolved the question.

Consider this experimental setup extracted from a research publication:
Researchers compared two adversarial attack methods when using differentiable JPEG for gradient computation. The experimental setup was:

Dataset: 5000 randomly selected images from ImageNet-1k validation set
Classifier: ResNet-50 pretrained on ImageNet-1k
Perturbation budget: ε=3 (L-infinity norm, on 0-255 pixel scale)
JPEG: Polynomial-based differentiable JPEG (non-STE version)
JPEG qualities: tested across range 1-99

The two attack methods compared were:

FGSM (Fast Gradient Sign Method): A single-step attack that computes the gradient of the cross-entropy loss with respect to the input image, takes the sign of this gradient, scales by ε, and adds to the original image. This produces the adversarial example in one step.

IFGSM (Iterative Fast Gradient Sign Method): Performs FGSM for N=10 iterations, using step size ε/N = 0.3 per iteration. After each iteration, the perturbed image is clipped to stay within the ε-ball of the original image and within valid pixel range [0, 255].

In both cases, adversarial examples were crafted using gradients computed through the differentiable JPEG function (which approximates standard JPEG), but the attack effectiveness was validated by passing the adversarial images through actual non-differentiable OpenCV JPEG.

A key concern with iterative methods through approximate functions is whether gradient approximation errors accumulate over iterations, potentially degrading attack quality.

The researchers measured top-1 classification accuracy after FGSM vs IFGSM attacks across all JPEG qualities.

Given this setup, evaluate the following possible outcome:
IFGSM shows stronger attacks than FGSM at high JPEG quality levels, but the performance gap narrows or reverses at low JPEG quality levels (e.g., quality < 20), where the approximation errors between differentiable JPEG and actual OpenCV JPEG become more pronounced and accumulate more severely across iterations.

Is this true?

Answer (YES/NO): NO